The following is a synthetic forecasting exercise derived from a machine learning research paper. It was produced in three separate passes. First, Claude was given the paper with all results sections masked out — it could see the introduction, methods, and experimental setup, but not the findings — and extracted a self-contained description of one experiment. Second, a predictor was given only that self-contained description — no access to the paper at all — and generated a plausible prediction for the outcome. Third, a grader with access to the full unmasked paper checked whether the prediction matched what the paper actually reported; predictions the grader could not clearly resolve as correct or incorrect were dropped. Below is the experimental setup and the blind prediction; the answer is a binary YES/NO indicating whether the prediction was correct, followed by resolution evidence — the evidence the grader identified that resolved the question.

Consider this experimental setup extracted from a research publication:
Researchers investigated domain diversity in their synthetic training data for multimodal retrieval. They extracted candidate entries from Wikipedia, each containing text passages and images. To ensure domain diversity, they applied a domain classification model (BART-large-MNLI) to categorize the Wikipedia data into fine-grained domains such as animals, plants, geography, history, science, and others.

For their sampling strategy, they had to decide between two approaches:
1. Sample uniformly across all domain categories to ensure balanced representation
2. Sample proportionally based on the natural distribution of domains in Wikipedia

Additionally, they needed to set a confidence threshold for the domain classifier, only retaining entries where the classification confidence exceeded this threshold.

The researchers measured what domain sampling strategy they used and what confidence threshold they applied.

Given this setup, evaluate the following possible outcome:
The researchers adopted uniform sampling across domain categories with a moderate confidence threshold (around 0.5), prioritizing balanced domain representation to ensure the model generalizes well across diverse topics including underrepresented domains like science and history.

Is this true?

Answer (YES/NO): YES